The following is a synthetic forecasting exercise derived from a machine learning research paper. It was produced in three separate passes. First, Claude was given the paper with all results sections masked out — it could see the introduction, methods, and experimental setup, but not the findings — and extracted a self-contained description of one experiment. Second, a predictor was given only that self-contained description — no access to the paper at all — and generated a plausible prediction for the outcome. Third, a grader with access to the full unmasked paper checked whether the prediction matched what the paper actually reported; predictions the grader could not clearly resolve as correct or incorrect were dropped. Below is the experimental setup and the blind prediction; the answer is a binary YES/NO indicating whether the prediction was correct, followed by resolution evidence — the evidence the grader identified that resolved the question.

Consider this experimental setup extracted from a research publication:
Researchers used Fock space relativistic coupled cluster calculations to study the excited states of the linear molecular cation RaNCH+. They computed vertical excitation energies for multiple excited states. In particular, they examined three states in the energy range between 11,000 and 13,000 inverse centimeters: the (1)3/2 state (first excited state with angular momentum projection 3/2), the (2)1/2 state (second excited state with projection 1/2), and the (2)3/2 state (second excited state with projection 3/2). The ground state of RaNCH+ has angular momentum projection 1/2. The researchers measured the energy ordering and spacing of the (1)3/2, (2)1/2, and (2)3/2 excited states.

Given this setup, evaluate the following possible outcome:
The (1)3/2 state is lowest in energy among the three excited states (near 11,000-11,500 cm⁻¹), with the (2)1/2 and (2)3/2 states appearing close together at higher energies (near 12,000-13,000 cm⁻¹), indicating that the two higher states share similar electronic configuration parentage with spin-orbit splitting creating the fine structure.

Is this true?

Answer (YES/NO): NO